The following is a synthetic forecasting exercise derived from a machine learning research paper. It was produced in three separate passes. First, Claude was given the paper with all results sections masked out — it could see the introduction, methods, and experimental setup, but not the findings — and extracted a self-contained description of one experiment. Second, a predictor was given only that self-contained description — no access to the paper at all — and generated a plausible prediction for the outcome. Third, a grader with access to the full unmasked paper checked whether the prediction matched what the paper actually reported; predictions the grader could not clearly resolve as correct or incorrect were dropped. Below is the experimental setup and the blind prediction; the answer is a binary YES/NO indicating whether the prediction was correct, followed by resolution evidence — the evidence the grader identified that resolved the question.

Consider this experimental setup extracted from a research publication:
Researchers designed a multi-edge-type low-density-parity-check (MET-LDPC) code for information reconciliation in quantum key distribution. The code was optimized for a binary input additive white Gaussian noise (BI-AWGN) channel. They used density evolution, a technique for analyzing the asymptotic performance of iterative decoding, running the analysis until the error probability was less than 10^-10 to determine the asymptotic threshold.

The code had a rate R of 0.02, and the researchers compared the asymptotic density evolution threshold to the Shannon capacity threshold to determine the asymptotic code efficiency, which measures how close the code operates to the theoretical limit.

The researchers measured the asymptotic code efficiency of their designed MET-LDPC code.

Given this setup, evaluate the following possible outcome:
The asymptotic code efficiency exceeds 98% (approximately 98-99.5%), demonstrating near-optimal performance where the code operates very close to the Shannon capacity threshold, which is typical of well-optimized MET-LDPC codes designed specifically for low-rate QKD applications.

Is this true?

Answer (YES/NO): YES